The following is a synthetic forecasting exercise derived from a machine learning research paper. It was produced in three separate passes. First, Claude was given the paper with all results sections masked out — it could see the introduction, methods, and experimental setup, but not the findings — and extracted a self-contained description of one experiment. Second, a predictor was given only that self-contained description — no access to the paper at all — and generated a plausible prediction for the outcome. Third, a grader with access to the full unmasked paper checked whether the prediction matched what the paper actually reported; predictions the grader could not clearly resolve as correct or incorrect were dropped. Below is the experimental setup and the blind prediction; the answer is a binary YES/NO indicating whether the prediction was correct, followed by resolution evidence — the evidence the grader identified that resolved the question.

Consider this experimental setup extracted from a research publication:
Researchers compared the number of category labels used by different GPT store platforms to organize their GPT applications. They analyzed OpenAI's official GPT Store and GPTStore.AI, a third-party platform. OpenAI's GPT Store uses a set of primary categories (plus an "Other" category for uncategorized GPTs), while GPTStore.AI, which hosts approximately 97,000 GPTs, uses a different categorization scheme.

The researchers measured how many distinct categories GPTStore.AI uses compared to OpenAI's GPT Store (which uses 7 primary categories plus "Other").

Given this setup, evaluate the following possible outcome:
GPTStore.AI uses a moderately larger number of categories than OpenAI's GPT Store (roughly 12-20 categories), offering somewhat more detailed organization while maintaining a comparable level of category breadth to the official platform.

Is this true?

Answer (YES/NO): NO